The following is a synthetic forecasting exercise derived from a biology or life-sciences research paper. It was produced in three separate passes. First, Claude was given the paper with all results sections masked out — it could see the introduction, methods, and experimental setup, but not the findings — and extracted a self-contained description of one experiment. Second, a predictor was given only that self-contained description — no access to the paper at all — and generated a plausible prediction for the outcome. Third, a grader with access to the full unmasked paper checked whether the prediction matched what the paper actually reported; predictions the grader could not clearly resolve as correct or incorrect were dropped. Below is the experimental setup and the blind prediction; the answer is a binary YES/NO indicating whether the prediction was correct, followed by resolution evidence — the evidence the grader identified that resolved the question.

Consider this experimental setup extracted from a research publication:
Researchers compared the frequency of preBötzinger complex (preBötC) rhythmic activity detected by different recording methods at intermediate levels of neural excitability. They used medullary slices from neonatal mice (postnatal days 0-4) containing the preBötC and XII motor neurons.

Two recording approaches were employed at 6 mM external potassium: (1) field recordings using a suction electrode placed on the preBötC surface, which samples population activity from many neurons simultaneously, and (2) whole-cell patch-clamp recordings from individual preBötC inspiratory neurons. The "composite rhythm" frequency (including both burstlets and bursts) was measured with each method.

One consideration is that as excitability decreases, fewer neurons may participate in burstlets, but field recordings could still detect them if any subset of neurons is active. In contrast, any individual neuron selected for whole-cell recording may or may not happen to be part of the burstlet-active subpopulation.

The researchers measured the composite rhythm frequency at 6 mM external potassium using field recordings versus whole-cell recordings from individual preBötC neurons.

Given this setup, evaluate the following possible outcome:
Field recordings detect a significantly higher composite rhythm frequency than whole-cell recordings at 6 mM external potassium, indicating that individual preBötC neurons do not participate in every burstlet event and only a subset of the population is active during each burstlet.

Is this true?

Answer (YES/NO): YES